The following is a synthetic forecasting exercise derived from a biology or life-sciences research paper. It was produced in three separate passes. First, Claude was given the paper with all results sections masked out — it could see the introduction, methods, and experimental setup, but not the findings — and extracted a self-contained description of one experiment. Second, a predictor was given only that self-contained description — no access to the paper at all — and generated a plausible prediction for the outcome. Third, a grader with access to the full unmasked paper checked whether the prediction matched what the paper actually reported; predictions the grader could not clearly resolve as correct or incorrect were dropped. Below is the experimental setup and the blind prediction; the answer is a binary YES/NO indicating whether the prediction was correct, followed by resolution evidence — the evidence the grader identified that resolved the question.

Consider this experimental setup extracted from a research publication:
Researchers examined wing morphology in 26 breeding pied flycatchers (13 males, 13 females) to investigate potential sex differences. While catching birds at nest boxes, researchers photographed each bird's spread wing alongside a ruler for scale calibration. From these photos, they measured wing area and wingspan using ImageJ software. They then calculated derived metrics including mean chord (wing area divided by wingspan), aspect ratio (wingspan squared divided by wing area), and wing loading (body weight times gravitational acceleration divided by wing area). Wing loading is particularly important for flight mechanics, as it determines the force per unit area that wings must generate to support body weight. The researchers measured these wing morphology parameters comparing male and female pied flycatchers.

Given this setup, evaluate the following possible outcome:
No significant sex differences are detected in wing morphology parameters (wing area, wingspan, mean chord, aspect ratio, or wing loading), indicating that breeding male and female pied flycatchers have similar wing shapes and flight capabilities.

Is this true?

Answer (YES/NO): NO